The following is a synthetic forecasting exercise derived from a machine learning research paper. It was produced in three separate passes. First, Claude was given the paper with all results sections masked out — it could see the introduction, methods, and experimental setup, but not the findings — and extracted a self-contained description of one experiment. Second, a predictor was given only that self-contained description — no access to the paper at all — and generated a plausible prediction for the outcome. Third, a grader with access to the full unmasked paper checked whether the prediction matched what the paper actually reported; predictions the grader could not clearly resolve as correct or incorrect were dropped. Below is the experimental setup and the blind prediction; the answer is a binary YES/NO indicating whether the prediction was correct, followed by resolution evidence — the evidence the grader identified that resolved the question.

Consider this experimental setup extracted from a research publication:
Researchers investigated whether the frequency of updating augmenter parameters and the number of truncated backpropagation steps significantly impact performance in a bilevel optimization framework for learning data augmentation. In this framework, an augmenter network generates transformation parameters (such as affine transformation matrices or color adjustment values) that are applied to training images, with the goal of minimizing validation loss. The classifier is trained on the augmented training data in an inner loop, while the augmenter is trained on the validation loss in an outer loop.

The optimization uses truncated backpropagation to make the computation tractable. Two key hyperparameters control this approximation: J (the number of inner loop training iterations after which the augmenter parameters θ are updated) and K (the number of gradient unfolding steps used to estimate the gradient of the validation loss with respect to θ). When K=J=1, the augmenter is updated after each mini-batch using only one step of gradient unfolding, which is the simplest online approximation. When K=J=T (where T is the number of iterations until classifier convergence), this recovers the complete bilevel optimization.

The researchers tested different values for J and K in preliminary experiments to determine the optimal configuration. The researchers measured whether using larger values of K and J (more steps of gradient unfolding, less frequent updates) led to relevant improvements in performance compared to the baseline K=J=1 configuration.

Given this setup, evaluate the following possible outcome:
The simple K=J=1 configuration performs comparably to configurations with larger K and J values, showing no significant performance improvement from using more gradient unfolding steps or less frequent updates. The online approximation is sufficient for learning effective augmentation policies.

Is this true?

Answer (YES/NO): YES